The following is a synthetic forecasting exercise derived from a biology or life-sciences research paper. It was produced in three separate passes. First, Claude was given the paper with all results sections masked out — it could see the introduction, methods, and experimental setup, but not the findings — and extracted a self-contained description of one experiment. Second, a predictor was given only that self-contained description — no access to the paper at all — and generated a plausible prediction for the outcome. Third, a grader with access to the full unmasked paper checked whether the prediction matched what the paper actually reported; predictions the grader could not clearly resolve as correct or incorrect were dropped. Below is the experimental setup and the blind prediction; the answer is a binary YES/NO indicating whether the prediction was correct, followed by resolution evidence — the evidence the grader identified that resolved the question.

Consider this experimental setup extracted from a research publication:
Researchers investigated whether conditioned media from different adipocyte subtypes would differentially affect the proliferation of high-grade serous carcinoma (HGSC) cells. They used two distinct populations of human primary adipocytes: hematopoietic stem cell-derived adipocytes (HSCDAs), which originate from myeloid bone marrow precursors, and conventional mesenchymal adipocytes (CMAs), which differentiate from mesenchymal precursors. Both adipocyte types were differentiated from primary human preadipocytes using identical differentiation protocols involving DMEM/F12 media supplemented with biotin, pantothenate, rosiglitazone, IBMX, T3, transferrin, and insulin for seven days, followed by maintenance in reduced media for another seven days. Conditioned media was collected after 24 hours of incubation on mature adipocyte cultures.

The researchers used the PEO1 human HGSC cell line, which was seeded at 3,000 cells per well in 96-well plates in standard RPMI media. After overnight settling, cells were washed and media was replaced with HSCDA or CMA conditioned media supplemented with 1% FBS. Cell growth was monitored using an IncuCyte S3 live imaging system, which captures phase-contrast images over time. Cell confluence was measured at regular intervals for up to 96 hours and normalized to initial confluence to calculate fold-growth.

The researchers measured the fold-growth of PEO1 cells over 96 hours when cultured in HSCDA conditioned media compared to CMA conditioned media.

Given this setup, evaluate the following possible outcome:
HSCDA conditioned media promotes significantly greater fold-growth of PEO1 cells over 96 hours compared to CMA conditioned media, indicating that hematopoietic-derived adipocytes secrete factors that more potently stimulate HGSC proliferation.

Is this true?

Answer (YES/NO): NO